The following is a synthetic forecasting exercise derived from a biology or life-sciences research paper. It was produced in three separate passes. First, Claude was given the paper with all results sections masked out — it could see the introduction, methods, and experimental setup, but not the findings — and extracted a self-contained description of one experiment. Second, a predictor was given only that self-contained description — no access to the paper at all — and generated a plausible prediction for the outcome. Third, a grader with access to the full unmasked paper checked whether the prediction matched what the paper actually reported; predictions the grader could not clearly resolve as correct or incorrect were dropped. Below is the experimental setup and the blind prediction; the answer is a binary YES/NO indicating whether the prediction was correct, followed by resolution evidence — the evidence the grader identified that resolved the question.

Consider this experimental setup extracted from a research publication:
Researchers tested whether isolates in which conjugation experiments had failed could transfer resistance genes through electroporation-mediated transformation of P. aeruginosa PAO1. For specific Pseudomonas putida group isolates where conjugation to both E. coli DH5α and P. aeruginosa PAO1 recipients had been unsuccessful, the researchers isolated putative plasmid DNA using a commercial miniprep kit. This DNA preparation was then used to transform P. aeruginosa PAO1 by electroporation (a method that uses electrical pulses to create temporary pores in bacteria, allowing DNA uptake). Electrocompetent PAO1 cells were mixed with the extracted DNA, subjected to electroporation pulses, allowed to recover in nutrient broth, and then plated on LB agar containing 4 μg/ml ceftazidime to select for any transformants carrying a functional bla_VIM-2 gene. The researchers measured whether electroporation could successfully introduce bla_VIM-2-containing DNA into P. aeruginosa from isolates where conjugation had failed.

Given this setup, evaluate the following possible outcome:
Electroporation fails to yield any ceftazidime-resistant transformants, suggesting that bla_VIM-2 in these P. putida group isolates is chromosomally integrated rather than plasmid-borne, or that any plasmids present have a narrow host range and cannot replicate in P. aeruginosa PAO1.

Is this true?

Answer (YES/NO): YES